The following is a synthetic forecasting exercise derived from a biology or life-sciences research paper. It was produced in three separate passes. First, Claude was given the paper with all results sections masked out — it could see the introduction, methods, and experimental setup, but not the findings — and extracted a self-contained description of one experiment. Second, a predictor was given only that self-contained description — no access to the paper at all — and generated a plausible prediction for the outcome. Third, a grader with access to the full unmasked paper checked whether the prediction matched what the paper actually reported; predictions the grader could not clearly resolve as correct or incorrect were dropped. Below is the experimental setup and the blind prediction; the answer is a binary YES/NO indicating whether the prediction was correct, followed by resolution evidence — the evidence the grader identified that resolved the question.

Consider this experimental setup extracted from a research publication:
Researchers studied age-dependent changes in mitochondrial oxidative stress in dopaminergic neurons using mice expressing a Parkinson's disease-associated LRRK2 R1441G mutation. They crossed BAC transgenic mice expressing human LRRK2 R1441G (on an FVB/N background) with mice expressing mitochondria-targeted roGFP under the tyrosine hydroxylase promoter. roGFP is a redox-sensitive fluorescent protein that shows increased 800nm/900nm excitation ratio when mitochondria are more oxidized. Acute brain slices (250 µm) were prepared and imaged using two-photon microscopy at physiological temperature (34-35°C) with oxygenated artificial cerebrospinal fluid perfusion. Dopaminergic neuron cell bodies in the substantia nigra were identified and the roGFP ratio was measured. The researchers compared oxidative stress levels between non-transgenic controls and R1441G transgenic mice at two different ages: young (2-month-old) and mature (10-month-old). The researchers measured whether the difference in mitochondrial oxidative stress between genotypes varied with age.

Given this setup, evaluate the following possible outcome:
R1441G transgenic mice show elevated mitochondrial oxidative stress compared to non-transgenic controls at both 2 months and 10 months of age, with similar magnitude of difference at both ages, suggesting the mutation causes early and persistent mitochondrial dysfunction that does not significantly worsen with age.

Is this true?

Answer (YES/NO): NO